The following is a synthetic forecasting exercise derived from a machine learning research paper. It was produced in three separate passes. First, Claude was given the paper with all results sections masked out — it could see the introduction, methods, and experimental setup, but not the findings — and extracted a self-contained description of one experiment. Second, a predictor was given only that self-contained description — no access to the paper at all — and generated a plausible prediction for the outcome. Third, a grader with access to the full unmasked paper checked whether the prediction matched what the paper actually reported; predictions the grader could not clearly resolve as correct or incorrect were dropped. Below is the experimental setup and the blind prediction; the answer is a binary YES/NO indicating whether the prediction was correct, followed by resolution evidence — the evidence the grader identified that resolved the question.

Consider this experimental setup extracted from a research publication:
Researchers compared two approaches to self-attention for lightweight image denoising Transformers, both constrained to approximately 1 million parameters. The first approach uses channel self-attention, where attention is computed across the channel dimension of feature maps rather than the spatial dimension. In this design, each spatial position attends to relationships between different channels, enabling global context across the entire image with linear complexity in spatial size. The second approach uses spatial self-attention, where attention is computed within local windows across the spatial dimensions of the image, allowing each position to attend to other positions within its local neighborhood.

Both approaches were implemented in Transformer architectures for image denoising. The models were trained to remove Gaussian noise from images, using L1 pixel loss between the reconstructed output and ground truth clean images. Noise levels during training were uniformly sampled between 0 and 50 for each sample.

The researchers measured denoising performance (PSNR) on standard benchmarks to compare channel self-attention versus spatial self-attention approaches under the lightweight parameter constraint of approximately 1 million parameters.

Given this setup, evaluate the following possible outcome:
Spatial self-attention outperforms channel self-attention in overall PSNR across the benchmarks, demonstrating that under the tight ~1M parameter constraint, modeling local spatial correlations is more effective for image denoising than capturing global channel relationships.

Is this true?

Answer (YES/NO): YES